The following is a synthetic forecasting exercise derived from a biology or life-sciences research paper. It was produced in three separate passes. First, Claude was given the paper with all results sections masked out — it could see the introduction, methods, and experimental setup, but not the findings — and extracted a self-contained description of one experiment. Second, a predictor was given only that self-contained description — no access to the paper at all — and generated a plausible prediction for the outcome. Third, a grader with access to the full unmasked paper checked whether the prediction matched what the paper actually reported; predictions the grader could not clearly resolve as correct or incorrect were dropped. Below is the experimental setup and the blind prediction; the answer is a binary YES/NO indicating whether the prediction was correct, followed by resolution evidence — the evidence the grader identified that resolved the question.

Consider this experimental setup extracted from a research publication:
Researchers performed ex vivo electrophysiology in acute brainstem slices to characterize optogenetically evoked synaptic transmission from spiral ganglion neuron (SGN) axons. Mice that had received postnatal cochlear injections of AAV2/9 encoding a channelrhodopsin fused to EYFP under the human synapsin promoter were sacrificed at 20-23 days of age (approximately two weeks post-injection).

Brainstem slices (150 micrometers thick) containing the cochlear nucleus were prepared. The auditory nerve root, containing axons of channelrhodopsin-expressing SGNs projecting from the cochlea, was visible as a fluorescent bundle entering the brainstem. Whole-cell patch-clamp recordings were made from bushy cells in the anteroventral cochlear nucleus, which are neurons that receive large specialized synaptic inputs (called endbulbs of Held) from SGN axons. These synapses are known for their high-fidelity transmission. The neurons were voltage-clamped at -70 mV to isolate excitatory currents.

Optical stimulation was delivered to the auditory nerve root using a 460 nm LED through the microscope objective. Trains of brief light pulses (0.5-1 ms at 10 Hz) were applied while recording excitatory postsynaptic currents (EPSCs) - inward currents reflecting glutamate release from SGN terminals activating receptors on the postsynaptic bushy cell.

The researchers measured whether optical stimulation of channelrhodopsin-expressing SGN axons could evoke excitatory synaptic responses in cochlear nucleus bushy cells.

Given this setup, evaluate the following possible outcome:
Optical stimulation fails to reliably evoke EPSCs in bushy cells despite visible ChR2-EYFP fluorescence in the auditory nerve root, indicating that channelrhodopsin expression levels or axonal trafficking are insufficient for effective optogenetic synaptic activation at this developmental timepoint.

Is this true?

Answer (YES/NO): NO